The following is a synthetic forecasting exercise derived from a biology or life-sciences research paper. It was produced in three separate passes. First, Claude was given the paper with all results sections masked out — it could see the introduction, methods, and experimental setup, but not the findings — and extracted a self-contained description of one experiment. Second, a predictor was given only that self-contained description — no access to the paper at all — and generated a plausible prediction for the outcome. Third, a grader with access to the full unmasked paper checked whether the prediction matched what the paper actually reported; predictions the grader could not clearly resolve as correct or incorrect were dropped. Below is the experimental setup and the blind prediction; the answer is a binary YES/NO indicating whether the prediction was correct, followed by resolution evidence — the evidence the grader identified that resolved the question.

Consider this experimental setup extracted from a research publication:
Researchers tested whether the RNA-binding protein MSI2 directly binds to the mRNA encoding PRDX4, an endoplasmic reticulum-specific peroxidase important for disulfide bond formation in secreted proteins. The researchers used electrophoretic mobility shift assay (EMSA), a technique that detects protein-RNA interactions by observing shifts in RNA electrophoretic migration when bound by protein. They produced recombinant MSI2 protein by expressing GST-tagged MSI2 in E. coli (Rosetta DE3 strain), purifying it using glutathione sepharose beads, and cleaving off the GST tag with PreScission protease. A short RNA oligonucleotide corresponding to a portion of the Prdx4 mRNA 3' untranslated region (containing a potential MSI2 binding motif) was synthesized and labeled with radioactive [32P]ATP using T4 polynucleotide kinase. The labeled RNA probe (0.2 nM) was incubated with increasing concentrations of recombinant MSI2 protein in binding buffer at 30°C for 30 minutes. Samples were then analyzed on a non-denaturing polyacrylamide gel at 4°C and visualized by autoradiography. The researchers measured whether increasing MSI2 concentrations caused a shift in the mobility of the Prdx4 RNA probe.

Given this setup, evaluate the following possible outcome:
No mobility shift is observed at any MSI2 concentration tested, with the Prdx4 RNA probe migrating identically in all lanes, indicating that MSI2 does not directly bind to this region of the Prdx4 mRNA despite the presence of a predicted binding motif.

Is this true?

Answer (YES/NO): NO